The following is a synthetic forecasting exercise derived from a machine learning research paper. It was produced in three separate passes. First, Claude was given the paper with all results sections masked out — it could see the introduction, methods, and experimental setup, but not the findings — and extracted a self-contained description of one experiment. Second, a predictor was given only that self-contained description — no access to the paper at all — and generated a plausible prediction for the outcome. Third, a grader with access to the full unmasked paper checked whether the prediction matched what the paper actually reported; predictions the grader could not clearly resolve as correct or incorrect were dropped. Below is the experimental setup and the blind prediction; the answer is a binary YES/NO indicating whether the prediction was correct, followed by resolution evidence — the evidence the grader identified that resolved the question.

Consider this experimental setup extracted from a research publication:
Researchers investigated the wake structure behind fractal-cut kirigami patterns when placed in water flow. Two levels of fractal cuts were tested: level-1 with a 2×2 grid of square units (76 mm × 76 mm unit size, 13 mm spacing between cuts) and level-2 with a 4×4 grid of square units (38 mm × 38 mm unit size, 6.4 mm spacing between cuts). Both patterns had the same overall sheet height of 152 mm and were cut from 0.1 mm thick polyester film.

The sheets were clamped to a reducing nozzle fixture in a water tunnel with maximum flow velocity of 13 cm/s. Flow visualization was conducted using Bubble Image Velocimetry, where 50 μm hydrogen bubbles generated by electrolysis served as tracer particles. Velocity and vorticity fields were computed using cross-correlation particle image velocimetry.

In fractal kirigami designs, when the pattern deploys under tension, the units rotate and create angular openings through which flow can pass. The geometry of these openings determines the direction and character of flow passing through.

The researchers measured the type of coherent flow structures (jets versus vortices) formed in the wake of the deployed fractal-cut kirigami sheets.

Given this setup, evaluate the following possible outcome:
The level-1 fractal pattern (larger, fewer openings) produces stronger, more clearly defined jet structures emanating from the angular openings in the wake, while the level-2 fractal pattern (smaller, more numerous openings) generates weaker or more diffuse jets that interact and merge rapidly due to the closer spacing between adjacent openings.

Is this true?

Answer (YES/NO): NO